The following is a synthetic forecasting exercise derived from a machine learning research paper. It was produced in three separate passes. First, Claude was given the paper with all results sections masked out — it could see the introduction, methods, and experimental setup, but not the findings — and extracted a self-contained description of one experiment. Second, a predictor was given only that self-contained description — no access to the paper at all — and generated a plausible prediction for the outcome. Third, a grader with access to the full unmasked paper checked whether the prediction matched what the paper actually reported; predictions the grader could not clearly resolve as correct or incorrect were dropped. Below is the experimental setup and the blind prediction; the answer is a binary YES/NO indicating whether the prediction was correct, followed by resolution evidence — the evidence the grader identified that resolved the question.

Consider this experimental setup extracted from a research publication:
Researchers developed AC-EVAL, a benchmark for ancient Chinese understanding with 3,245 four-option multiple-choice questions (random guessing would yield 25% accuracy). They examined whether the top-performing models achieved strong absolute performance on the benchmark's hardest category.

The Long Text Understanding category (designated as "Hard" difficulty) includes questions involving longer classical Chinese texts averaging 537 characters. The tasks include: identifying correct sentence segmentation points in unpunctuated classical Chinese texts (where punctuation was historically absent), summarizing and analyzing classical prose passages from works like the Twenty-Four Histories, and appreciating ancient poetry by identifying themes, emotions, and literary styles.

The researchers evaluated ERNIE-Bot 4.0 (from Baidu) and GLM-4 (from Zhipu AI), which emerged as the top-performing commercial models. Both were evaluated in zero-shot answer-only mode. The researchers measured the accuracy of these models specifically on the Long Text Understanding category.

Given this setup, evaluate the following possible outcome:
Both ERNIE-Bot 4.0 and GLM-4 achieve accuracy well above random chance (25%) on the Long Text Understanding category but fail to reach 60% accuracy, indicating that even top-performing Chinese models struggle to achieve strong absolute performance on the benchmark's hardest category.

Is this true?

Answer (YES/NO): NO